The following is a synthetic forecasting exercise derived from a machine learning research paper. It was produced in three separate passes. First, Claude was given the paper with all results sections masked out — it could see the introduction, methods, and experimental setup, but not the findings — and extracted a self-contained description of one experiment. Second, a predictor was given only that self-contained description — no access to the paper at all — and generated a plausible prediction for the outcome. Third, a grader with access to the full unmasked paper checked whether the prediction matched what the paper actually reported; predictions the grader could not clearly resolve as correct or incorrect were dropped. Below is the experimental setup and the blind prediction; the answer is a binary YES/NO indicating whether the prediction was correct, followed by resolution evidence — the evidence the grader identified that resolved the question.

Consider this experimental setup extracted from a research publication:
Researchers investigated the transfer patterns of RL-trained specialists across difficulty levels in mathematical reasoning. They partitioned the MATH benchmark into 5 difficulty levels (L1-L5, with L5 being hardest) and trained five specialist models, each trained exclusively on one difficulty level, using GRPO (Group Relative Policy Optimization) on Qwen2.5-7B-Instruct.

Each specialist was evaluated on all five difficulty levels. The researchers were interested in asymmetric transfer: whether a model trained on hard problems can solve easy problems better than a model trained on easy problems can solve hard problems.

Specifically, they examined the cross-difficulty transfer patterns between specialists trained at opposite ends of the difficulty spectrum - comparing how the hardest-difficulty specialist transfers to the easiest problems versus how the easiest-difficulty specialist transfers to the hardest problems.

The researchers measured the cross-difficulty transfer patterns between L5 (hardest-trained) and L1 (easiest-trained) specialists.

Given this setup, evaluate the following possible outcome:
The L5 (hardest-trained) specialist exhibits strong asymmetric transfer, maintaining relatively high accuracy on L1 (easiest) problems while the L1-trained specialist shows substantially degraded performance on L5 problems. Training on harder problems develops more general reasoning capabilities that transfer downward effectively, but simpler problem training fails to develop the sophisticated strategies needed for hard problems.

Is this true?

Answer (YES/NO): YES